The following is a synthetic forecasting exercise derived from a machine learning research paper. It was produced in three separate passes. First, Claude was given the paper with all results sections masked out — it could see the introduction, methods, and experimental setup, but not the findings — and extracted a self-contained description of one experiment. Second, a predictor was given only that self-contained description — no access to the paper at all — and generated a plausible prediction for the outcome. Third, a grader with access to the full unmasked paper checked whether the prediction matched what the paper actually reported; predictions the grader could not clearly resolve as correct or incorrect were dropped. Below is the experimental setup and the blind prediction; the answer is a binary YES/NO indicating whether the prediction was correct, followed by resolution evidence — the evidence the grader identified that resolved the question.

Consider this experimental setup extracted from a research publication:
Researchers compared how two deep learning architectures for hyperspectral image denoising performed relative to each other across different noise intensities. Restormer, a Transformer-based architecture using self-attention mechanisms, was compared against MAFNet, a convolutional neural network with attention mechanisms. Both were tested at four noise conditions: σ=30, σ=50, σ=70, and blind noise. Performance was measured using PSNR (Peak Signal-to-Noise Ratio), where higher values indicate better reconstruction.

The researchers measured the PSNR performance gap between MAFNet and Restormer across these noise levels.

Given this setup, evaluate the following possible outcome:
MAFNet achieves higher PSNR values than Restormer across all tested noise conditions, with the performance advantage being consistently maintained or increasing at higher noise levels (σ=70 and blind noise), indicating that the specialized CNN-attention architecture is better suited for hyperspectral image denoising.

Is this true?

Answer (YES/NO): NO